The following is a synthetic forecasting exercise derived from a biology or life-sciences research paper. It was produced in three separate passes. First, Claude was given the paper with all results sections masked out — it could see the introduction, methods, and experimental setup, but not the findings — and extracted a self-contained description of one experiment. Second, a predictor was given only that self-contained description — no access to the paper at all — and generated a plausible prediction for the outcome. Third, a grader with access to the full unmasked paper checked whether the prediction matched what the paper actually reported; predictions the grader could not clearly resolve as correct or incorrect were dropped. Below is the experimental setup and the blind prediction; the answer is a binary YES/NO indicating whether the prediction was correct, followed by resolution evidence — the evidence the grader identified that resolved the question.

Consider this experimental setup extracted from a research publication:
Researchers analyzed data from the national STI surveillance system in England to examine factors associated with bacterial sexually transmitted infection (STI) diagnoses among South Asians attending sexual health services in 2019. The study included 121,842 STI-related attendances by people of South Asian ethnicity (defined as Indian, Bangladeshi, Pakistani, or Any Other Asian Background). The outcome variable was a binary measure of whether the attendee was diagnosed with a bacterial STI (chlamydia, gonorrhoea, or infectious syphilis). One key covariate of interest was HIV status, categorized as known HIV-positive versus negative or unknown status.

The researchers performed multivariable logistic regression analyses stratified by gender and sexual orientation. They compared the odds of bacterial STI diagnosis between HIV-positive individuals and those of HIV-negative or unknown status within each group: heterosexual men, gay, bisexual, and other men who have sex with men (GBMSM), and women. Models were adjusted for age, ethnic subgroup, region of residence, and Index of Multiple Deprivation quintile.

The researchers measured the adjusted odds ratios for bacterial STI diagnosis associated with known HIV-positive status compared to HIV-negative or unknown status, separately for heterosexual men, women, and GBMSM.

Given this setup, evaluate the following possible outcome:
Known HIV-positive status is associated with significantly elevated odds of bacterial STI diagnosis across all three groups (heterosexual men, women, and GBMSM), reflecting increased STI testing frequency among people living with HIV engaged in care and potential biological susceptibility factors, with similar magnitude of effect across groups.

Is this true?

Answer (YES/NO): NO